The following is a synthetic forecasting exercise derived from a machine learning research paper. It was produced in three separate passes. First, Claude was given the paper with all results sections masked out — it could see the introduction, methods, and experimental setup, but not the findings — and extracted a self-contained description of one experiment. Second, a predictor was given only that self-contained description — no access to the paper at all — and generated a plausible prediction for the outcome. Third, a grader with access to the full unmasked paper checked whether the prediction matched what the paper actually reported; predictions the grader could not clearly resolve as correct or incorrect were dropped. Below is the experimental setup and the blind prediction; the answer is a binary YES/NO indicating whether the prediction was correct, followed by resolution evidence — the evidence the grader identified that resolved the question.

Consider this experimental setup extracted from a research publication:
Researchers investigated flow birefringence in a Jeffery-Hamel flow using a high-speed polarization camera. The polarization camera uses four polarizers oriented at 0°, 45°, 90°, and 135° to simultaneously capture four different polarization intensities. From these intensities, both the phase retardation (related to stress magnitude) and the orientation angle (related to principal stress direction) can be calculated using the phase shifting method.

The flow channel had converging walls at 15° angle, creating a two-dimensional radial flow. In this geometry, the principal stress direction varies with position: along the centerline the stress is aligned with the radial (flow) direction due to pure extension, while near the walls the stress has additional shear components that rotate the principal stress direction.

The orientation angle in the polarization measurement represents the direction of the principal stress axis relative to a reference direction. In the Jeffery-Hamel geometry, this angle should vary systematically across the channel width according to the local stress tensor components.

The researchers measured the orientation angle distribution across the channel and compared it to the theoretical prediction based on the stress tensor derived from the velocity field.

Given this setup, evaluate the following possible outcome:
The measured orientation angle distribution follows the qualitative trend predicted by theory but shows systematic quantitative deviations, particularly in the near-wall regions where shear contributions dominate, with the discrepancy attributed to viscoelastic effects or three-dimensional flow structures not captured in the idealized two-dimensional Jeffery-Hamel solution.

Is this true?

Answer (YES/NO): NO